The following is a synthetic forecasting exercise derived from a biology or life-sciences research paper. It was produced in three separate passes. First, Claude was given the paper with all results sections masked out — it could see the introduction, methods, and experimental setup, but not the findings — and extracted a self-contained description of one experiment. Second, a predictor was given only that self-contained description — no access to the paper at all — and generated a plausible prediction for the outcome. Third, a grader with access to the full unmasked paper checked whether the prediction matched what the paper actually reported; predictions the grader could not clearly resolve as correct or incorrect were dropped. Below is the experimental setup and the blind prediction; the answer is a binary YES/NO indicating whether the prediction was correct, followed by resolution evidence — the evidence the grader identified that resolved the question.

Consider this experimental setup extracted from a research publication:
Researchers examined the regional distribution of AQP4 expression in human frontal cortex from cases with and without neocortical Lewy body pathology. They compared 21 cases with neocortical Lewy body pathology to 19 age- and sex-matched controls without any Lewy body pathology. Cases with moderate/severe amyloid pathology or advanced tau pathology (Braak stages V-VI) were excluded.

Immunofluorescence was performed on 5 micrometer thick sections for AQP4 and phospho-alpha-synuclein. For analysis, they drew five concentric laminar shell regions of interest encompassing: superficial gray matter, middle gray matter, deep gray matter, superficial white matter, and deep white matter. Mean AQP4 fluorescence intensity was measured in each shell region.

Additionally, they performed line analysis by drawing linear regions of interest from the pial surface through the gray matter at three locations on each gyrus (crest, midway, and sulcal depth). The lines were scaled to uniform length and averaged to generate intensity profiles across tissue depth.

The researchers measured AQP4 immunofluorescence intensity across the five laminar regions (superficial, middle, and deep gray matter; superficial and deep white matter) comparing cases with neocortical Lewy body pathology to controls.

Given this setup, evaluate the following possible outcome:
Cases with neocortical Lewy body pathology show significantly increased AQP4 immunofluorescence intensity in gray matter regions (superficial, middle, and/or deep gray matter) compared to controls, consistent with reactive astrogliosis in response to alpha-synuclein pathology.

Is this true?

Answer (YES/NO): NO